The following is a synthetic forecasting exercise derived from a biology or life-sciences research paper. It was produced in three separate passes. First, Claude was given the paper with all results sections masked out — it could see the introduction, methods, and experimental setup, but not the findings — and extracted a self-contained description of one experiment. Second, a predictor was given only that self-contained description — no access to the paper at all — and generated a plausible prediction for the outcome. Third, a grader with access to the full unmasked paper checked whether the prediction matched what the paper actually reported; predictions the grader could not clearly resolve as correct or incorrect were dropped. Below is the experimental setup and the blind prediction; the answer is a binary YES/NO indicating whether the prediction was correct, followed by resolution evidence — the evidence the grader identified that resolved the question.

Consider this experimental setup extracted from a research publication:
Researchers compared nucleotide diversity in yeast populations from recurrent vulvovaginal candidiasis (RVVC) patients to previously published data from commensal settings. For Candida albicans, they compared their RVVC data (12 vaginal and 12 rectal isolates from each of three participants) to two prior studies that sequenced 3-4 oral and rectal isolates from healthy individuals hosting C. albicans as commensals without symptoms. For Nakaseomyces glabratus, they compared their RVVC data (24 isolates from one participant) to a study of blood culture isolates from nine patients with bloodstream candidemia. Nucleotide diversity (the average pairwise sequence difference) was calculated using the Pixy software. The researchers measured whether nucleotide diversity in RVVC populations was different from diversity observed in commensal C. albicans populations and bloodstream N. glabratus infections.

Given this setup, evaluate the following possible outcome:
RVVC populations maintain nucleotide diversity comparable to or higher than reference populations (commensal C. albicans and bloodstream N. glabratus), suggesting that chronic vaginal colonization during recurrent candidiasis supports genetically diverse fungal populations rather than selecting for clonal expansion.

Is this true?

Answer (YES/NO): YES